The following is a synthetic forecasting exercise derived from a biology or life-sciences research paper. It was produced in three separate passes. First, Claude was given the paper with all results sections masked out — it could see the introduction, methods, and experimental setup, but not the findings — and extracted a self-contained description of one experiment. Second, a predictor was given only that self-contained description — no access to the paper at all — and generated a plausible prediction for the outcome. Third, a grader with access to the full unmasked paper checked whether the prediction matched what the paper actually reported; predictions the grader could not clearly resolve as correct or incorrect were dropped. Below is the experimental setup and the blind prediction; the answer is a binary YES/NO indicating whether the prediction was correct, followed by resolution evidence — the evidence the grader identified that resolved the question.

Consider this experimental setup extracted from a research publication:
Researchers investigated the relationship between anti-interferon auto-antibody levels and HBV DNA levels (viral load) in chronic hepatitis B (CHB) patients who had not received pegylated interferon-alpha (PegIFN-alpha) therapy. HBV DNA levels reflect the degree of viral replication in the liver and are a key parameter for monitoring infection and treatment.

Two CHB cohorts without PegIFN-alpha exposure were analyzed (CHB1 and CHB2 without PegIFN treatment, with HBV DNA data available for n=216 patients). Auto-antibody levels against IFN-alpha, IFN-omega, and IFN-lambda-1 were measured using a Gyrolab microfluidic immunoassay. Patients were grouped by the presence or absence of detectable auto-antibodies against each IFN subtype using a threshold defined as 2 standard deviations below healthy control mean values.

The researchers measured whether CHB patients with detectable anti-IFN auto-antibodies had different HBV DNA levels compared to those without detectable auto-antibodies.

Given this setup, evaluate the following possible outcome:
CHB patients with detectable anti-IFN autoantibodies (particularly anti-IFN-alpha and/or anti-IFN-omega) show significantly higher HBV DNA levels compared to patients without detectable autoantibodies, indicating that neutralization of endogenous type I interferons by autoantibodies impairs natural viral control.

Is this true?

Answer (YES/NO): NO